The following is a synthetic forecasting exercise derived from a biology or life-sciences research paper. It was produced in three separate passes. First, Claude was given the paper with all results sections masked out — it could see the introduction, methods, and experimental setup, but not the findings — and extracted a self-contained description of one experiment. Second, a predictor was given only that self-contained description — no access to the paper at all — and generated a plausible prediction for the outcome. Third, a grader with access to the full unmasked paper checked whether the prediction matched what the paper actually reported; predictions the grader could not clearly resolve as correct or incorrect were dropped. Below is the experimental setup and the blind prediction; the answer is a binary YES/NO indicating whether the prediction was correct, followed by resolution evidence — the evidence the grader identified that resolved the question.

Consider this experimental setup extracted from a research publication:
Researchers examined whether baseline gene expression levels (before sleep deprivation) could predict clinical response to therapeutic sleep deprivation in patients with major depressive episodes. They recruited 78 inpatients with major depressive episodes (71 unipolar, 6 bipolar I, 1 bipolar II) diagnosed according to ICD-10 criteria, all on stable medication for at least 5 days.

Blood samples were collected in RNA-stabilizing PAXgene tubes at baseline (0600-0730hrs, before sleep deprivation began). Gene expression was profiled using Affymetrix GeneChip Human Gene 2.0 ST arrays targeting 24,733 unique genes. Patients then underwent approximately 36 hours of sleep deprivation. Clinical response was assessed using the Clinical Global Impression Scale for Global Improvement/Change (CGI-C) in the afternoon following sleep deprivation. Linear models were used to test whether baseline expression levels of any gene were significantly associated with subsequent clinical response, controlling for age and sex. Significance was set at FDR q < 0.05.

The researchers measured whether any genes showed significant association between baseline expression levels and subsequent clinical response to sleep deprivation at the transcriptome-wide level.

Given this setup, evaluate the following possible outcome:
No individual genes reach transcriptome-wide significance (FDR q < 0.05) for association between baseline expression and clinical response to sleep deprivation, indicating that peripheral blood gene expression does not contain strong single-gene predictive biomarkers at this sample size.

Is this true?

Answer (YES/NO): YES